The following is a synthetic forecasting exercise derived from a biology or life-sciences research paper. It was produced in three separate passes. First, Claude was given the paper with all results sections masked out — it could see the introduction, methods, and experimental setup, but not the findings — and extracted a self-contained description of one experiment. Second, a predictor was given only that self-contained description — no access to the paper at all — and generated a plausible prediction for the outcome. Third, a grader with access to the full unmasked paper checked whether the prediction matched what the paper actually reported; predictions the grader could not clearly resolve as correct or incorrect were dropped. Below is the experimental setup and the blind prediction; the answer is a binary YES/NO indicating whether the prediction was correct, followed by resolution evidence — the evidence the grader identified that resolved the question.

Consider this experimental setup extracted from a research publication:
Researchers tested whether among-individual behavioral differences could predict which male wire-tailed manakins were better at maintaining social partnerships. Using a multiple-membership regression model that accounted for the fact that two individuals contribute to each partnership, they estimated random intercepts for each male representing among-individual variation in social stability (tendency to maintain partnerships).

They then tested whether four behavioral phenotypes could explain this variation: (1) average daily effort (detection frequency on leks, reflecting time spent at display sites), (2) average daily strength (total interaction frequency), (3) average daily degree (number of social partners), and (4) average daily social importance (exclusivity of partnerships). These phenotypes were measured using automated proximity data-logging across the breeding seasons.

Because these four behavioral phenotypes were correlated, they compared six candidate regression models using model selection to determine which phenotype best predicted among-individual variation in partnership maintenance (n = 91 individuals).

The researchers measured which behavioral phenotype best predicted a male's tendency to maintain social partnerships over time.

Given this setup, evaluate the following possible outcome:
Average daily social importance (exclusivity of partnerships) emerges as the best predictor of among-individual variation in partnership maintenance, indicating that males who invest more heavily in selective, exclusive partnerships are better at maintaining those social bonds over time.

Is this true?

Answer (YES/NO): NO